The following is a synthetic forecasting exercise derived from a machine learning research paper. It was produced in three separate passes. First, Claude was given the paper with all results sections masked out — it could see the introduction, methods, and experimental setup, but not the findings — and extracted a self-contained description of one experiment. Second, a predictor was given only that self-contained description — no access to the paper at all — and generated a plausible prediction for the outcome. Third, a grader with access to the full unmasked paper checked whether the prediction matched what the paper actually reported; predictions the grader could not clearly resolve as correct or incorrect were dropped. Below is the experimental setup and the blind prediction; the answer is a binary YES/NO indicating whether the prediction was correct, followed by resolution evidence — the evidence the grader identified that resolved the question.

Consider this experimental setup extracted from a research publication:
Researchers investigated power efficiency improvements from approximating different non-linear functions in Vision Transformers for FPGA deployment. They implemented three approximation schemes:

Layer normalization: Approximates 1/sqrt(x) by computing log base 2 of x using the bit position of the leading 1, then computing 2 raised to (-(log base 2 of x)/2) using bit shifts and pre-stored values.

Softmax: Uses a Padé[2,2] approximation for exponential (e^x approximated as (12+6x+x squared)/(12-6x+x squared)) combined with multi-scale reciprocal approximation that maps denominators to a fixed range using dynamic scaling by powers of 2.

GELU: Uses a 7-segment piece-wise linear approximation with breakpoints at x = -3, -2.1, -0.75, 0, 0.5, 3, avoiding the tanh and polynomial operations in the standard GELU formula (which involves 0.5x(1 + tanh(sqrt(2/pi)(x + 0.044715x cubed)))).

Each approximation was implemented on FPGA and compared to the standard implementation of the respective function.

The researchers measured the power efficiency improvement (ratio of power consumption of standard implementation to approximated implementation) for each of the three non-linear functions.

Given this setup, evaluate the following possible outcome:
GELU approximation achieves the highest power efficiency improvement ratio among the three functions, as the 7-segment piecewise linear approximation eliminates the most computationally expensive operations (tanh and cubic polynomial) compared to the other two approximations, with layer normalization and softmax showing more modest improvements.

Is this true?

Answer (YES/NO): YES